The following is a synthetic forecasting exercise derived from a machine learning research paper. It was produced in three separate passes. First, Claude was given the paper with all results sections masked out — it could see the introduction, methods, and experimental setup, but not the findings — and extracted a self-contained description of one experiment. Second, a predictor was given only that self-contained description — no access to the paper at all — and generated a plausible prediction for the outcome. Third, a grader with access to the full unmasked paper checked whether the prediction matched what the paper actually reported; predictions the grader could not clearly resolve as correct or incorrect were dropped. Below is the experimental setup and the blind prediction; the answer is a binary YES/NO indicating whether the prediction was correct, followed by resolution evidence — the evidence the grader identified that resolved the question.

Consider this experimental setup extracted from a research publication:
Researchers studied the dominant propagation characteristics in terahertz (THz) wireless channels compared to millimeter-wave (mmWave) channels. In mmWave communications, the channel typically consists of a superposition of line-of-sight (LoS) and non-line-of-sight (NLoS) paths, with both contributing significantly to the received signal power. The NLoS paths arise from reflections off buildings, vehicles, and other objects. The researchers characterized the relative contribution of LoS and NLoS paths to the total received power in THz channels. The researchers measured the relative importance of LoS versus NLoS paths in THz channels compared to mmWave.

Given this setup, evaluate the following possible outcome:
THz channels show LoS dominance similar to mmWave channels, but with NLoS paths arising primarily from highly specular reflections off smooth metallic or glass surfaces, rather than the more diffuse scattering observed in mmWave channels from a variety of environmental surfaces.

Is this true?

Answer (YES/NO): NO